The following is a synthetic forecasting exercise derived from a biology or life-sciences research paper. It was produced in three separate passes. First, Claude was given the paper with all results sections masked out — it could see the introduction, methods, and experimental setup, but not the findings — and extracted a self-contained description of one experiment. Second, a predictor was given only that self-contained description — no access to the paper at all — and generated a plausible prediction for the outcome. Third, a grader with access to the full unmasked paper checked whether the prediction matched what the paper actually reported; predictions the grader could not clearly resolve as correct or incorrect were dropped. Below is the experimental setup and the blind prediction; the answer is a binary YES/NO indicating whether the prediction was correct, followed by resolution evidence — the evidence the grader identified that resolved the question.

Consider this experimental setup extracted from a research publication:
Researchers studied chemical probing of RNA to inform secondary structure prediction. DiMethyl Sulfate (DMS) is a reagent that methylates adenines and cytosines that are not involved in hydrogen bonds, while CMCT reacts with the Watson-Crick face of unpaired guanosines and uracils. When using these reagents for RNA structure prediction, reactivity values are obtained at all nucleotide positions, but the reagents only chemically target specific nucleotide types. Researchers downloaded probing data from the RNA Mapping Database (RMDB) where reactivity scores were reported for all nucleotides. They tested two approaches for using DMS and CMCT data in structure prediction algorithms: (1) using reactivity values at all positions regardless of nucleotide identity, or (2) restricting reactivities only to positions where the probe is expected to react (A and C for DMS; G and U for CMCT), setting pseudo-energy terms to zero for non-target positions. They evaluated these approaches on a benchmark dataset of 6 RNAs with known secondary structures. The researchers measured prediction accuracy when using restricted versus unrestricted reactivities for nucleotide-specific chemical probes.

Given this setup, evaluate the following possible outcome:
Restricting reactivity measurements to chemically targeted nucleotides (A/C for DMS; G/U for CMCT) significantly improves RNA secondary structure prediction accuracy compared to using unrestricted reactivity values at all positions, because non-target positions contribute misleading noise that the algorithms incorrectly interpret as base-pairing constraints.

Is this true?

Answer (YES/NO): YES